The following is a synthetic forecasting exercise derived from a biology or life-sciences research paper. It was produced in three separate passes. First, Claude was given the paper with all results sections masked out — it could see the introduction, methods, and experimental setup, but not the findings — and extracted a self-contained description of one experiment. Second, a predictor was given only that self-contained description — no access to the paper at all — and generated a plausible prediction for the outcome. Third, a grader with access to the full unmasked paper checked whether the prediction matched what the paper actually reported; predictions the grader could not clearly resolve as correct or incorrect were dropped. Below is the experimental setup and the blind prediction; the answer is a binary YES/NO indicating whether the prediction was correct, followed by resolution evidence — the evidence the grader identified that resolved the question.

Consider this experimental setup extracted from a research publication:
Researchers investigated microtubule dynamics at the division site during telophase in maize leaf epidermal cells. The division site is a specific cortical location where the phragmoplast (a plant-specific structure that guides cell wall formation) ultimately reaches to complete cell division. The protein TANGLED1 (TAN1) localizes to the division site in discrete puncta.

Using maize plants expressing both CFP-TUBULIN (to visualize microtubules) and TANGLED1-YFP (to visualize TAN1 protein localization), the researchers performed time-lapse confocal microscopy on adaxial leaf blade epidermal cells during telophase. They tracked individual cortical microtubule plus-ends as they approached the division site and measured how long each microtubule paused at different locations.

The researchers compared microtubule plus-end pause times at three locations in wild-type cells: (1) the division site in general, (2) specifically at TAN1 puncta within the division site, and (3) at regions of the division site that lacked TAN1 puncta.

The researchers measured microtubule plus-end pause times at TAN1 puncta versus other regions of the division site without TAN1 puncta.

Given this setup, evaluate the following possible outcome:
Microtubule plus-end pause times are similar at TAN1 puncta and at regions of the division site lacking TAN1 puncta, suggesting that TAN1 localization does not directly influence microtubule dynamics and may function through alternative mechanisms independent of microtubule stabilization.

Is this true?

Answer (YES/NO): NO